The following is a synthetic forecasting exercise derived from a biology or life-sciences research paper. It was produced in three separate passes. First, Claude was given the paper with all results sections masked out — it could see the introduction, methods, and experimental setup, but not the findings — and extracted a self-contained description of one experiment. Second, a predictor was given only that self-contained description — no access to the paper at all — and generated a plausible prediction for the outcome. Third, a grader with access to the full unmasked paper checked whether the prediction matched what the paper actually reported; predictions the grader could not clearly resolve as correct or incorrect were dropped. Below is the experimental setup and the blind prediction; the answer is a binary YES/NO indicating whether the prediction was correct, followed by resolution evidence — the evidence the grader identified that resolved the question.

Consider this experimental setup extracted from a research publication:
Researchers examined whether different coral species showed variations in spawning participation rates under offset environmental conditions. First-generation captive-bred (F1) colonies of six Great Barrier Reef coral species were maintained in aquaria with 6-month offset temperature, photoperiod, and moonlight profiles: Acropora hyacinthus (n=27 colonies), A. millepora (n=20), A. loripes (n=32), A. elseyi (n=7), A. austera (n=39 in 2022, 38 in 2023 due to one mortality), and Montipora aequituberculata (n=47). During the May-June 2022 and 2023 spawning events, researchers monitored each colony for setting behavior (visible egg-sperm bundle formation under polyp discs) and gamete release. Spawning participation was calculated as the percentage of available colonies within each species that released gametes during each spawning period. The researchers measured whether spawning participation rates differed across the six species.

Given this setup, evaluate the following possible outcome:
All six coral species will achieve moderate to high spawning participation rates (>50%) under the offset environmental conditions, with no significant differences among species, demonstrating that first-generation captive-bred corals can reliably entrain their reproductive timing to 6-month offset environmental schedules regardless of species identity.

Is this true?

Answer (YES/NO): NO